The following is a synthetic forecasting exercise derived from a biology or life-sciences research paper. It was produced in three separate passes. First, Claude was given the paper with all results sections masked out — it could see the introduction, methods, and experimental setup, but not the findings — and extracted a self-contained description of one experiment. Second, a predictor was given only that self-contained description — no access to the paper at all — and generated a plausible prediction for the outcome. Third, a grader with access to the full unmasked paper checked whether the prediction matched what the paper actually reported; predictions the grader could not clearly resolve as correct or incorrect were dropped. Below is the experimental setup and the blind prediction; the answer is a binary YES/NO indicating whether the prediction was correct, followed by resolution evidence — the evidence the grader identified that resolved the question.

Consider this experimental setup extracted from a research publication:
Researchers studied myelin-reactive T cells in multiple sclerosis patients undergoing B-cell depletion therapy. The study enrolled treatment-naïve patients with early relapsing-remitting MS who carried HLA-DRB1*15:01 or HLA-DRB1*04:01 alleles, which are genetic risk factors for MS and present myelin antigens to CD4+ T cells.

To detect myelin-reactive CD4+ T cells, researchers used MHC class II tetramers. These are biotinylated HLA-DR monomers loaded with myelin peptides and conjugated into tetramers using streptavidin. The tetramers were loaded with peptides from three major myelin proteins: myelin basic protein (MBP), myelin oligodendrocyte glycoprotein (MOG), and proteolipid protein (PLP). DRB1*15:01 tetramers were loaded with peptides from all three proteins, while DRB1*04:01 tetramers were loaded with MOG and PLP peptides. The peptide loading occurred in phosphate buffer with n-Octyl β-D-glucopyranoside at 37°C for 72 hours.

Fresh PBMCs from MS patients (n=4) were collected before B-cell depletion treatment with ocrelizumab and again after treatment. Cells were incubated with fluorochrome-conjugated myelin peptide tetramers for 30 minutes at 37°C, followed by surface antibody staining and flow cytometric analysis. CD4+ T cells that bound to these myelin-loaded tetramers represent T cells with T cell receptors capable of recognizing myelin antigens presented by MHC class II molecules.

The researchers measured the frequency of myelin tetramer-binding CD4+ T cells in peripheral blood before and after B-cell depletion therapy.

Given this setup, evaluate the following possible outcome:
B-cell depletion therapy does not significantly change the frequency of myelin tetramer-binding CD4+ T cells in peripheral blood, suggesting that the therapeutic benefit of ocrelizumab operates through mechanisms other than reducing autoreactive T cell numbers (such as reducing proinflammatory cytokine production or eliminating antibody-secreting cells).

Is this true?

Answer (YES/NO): NO